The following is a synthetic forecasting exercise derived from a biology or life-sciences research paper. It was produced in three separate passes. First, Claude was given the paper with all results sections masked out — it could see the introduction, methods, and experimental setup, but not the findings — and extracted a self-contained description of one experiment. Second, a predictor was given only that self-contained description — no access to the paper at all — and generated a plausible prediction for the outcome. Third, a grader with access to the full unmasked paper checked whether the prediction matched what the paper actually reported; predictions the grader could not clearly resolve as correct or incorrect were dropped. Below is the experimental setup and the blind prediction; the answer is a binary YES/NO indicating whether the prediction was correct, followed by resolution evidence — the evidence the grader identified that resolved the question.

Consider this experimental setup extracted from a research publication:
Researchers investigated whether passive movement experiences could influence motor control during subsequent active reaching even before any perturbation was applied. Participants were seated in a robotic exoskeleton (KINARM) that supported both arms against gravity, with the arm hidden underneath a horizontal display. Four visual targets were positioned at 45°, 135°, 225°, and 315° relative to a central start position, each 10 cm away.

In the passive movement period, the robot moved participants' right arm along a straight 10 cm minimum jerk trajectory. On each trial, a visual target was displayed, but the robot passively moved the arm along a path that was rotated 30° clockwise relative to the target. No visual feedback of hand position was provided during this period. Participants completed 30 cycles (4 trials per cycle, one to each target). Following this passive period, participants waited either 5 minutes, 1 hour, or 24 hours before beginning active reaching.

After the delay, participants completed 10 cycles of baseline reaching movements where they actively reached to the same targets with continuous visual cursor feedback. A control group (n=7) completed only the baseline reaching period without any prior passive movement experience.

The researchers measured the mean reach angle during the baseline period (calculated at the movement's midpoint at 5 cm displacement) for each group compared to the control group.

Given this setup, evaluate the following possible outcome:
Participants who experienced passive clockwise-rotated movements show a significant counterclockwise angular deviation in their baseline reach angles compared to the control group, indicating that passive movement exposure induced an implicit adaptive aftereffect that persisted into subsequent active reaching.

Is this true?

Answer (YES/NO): NO